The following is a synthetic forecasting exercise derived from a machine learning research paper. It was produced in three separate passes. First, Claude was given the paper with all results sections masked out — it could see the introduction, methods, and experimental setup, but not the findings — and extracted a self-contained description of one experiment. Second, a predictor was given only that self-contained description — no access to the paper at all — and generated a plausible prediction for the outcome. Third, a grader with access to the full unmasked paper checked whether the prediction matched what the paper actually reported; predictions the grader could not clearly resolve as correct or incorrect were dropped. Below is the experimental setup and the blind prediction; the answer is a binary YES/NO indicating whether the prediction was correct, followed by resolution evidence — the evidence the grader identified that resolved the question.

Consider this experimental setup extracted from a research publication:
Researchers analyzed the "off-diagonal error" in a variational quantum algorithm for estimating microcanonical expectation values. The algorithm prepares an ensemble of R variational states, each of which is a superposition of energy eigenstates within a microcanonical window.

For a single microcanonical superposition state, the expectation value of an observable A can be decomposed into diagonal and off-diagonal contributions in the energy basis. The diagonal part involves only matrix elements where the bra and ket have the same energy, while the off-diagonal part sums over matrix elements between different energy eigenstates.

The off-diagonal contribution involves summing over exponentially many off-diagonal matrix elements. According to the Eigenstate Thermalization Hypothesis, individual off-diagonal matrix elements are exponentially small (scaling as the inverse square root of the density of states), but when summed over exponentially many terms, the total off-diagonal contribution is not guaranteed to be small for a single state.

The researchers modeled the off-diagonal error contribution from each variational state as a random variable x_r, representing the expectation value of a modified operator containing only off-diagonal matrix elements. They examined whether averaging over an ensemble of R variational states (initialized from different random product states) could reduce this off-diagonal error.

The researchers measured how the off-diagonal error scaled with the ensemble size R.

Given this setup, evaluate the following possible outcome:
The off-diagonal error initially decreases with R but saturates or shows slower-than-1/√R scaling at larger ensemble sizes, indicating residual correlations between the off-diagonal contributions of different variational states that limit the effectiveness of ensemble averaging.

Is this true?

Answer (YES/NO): NO